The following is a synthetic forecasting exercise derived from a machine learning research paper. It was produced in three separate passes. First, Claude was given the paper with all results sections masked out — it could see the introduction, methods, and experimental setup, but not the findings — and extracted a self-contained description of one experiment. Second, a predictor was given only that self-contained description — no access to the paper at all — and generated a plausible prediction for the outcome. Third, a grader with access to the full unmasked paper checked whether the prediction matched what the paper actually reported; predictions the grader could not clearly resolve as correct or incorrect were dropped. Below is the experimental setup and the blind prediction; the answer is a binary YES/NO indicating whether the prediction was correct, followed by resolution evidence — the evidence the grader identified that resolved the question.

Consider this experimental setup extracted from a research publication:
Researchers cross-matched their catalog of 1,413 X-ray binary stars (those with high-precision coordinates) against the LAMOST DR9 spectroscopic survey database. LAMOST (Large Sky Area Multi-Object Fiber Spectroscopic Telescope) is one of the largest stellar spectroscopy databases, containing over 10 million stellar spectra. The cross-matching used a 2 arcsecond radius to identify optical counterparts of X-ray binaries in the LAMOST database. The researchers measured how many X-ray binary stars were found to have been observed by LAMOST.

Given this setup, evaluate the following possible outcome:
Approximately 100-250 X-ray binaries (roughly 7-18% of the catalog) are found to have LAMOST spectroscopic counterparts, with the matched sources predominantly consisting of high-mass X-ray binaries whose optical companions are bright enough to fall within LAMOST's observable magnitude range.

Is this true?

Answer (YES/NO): NO